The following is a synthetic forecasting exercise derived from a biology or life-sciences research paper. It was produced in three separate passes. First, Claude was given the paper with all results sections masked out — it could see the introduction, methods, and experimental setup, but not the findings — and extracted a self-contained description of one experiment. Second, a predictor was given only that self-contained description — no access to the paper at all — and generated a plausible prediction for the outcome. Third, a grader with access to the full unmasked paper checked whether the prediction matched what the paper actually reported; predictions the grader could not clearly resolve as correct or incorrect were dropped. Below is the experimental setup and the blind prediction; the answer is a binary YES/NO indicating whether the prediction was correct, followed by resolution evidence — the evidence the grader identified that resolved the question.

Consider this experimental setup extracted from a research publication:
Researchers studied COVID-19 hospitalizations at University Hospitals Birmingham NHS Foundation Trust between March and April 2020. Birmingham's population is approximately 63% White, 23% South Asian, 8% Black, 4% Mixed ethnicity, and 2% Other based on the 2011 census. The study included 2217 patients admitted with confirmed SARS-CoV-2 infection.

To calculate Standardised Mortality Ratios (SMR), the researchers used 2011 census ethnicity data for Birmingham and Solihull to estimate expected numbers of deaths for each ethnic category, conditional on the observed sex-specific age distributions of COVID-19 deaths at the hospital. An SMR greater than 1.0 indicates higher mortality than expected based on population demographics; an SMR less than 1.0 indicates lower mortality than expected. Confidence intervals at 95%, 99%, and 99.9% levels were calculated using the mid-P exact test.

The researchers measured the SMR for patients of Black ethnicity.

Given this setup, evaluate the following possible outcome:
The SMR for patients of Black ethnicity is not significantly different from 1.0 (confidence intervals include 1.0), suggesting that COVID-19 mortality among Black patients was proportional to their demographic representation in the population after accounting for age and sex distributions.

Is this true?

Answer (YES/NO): YES